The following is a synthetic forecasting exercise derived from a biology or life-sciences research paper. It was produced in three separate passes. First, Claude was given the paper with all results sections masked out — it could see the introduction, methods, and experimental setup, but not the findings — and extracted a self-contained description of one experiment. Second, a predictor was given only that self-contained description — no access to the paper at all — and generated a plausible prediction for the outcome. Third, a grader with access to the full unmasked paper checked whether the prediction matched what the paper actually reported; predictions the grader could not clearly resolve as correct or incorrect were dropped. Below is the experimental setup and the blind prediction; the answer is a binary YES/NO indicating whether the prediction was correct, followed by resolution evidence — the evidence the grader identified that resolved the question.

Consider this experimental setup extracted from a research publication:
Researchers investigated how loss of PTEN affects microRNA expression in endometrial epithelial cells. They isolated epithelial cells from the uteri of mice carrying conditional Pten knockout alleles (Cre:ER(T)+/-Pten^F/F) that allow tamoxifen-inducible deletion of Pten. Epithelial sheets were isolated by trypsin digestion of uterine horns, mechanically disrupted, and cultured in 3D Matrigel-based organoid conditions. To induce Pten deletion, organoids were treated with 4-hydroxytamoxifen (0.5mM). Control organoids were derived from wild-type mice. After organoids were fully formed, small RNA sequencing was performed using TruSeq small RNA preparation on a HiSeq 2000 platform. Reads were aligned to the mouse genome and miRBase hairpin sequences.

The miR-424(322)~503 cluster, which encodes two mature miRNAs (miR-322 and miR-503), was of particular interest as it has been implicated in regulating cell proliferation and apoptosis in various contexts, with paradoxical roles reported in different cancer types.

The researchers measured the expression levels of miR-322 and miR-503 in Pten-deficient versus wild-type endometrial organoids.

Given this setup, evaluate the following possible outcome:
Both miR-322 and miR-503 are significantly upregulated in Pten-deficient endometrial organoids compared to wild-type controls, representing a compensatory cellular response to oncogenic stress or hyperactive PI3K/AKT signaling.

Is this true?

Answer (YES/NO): YES